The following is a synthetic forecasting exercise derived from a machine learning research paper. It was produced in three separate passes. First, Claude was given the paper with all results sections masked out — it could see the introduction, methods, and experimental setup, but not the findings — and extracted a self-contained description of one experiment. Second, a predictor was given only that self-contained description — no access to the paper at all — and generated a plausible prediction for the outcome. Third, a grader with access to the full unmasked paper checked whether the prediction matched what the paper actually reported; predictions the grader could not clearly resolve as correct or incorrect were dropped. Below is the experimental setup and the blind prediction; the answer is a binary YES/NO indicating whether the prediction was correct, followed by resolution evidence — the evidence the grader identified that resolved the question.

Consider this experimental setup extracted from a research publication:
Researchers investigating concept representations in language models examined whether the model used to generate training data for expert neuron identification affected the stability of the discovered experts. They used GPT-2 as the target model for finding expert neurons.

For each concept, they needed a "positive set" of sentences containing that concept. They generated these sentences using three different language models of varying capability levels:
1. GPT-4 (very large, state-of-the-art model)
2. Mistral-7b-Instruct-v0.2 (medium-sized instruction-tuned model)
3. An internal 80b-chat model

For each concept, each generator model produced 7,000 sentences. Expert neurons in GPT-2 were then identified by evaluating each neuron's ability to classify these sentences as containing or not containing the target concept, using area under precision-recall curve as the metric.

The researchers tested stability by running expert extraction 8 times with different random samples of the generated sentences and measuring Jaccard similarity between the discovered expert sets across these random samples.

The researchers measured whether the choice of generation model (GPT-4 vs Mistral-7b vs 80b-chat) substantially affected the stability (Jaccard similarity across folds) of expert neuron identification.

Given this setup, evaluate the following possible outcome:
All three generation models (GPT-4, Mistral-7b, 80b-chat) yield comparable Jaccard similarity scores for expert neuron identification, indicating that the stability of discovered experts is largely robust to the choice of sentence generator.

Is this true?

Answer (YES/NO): YES